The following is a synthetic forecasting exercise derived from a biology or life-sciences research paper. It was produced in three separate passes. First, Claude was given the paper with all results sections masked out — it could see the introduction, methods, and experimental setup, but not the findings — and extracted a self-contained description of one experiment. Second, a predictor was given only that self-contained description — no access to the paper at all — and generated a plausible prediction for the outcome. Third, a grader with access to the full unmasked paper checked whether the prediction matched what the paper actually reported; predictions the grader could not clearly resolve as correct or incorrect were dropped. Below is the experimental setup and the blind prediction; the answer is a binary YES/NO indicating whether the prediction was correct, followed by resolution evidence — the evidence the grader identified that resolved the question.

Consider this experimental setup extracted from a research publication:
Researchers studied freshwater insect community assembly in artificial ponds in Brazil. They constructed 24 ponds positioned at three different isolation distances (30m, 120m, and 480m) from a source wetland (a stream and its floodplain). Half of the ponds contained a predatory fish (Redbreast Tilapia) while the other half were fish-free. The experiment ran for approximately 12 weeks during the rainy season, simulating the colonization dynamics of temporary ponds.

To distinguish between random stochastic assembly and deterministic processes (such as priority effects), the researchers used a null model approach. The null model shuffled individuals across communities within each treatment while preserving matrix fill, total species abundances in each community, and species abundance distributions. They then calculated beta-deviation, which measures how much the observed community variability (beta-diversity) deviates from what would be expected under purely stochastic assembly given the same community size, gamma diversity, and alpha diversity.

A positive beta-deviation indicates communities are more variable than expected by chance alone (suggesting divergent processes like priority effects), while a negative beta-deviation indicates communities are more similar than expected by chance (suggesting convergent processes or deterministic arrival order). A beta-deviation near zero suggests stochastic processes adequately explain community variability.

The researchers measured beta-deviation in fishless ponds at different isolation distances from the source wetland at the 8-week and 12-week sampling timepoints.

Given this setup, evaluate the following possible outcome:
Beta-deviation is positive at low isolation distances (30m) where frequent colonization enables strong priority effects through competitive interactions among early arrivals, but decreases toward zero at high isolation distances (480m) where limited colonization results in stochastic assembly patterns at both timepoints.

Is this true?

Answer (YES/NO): NO